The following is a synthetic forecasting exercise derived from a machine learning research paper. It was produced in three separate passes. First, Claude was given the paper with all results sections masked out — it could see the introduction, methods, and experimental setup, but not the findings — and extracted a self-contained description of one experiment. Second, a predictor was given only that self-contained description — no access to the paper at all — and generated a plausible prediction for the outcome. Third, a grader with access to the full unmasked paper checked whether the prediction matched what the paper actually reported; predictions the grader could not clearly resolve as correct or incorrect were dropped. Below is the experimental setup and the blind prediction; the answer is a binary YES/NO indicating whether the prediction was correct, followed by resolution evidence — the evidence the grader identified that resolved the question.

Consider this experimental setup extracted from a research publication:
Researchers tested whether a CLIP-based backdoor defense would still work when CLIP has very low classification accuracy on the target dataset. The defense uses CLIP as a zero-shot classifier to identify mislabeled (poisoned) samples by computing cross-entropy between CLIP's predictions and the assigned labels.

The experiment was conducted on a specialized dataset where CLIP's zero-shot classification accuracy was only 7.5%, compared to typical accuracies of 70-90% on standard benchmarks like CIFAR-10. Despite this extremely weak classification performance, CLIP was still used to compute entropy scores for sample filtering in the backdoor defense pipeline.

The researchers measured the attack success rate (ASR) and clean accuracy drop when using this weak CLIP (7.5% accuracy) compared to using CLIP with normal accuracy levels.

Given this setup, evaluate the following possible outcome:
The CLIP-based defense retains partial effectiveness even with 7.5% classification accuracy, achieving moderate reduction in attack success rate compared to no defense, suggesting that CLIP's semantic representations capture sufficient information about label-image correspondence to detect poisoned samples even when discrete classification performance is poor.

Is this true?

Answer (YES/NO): NO